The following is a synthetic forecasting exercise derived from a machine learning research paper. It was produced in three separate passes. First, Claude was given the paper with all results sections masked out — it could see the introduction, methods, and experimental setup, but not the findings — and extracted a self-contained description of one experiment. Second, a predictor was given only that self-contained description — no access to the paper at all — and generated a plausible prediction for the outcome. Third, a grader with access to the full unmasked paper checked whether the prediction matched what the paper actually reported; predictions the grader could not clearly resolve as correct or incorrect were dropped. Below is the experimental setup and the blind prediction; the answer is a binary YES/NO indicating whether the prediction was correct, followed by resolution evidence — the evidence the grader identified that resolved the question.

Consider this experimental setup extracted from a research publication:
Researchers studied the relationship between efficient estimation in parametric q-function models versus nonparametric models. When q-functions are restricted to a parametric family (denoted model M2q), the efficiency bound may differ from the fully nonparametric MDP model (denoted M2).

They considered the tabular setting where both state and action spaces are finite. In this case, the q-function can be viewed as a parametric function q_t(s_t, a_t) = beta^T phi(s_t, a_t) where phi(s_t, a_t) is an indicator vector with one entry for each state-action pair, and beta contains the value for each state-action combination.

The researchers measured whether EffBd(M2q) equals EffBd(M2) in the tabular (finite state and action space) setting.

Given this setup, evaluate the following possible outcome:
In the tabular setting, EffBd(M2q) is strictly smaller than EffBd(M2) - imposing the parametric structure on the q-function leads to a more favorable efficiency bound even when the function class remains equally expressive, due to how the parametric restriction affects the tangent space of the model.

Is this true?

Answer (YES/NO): NO